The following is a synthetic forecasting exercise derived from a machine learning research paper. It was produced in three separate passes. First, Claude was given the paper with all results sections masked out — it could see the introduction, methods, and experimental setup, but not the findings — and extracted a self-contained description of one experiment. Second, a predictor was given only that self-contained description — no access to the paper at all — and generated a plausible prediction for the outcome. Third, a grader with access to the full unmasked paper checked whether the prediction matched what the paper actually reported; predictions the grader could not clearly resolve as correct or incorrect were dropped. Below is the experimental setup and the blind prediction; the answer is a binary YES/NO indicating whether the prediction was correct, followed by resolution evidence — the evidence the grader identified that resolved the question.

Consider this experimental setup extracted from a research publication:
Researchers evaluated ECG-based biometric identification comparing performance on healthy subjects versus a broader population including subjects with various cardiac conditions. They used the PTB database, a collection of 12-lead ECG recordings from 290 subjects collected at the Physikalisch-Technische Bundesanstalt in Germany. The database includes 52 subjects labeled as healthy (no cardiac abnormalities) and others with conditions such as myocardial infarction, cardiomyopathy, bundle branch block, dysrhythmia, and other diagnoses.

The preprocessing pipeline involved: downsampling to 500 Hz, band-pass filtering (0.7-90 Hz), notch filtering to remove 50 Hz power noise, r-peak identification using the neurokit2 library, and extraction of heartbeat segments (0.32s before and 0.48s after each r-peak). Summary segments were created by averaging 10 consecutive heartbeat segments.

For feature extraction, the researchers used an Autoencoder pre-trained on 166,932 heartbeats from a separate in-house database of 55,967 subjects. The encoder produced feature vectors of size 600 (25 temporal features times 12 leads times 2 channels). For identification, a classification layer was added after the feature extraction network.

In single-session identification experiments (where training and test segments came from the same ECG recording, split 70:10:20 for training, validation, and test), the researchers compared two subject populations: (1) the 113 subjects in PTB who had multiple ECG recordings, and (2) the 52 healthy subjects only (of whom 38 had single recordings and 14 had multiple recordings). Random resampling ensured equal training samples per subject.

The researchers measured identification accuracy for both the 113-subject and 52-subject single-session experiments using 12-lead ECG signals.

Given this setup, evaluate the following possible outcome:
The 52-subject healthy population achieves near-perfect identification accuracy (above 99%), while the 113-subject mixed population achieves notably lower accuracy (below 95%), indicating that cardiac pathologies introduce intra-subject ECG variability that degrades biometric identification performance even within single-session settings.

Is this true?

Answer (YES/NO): NO